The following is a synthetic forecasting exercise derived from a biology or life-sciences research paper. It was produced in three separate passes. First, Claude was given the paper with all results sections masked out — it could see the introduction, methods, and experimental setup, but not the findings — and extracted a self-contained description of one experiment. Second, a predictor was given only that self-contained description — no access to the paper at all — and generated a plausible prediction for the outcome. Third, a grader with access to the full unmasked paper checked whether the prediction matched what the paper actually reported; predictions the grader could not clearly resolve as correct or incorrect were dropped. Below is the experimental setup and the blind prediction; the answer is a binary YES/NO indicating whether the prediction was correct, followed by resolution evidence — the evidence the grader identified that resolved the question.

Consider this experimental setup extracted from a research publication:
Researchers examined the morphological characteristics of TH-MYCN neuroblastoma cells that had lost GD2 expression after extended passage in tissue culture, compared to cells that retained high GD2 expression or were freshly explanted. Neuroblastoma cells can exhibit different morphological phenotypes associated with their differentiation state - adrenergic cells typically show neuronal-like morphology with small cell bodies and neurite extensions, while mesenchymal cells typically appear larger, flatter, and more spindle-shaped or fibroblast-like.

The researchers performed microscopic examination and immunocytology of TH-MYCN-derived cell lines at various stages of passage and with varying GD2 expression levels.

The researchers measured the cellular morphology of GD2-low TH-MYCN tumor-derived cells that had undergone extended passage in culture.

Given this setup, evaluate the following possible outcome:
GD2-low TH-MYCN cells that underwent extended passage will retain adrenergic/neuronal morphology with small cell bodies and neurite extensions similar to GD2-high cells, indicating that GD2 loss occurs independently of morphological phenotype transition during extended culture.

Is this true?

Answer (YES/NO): NO